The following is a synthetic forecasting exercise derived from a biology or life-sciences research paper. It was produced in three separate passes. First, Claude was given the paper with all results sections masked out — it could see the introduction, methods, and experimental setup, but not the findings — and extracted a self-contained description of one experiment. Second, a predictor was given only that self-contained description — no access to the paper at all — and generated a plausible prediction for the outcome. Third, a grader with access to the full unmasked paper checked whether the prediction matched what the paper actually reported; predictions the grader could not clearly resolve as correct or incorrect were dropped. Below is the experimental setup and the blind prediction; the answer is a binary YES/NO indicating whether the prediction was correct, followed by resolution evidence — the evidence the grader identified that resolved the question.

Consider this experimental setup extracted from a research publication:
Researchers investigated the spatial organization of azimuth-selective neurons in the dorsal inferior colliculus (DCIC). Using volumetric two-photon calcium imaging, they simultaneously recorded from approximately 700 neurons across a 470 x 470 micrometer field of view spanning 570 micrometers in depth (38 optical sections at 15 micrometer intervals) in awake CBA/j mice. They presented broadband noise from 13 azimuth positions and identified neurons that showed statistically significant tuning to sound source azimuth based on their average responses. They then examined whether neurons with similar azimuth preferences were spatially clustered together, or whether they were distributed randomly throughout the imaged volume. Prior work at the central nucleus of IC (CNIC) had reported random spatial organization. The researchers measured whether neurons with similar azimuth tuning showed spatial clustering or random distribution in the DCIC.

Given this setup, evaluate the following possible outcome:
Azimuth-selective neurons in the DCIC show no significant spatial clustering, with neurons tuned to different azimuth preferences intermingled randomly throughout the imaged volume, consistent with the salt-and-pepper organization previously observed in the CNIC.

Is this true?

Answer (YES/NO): YES